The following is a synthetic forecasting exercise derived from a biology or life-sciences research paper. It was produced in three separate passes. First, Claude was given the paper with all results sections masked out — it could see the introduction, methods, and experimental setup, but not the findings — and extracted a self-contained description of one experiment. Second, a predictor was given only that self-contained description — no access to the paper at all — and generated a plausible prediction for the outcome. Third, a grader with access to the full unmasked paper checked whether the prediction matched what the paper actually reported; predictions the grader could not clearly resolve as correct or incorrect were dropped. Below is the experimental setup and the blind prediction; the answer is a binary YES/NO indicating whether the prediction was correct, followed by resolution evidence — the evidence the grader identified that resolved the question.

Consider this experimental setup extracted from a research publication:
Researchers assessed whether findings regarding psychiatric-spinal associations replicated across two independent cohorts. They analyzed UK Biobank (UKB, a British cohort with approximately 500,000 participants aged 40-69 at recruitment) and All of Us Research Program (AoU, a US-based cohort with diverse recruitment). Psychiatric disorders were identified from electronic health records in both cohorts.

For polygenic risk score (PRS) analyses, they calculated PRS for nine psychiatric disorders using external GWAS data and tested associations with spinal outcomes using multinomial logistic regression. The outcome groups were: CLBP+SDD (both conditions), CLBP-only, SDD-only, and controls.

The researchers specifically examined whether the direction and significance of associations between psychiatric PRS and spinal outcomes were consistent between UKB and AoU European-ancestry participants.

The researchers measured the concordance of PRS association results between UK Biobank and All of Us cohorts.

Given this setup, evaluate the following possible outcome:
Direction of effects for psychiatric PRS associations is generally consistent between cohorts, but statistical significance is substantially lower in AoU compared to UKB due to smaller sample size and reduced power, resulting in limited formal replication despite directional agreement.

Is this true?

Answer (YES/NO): YES